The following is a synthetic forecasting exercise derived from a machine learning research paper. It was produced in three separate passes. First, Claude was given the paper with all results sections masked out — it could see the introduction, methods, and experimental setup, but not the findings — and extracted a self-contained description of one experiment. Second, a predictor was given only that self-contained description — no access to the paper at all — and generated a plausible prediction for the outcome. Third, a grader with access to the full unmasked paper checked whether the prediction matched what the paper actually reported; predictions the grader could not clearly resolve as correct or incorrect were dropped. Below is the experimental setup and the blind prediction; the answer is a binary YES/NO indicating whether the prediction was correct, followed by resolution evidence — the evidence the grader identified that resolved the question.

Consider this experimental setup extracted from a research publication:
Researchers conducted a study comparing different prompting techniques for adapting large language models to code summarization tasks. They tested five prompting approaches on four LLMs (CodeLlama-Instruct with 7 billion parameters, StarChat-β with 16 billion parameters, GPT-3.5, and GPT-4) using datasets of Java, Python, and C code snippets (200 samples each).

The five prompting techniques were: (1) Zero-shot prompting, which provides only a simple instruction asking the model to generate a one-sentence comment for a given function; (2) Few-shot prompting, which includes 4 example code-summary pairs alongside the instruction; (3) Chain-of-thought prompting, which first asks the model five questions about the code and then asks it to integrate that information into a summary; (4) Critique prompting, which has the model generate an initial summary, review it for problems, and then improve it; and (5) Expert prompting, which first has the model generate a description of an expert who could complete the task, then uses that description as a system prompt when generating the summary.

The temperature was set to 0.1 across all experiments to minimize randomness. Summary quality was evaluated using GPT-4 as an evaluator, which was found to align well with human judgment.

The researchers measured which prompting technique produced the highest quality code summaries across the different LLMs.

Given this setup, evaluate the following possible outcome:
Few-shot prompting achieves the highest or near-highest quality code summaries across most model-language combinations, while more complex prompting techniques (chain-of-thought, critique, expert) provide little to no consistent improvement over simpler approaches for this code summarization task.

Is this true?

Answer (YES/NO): NO